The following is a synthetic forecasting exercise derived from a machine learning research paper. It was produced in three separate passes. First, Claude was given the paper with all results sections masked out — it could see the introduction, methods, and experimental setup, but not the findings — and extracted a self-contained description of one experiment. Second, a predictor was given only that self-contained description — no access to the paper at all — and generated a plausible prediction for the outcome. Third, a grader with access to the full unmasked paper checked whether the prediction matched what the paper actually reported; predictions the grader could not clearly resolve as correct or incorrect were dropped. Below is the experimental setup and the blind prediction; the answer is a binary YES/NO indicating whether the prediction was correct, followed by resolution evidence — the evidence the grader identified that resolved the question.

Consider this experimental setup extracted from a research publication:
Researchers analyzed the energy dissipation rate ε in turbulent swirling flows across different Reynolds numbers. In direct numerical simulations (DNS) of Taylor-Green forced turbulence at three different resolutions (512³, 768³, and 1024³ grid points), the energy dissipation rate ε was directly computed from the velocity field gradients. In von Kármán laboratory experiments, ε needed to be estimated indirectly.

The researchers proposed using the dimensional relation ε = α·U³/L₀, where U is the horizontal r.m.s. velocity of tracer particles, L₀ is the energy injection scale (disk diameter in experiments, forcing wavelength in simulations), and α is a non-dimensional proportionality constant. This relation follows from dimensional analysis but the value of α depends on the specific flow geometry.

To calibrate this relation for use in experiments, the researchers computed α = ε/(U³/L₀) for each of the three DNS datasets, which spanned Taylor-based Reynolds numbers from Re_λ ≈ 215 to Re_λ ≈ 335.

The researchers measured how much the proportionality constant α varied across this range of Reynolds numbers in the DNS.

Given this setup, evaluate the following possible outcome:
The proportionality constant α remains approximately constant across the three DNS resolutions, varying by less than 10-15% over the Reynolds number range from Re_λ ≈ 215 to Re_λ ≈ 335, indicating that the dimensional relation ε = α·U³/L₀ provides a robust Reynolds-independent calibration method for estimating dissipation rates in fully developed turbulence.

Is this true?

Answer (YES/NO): YES